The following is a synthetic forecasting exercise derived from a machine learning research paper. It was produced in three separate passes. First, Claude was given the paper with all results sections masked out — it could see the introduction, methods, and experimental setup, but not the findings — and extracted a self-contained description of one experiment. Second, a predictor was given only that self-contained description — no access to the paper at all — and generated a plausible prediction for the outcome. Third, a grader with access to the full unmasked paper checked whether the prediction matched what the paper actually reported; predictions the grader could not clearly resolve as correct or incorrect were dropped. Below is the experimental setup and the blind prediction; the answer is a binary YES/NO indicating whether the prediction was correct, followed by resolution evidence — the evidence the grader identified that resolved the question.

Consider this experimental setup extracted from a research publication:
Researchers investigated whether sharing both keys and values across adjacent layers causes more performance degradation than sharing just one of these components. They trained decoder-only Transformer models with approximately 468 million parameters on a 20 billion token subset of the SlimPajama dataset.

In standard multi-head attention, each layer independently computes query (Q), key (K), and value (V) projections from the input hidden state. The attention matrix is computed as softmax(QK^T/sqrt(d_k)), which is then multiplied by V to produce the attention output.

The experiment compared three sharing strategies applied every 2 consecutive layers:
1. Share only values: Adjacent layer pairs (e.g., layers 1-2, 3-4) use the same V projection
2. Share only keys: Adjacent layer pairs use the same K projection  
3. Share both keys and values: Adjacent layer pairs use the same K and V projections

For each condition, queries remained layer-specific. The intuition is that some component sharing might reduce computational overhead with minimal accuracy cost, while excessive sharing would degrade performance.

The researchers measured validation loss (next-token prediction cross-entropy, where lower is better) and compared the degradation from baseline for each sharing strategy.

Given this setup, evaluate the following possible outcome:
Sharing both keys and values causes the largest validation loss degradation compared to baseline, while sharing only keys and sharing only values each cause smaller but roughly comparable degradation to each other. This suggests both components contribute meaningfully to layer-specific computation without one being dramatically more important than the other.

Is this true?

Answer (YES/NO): NO